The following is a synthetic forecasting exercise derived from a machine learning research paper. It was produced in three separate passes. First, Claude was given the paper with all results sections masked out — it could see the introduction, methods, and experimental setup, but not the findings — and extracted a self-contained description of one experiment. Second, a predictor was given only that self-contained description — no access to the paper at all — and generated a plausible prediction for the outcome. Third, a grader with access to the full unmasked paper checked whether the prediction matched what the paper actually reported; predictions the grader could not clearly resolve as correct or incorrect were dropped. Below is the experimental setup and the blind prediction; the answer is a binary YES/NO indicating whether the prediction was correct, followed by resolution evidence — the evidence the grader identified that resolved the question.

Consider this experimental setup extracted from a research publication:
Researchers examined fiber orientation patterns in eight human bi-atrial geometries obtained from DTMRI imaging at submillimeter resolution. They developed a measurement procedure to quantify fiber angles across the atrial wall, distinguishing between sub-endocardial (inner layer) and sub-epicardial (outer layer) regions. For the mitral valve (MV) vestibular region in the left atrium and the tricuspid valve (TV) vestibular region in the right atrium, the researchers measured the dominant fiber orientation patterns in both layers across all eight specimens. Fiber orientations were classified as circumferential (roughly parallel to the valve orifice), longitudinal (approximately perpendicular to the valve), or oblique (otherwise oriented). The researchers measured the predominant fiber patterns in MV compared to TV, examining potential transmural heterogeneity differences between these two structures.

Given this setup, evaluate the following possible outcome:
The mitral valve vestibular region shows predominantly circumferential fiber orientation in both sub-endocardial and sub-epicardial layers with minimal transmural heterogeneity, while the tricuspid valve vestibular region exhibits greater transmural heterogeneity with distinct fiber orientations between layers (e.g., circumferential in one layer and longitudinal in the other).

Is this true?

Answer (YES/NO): YES